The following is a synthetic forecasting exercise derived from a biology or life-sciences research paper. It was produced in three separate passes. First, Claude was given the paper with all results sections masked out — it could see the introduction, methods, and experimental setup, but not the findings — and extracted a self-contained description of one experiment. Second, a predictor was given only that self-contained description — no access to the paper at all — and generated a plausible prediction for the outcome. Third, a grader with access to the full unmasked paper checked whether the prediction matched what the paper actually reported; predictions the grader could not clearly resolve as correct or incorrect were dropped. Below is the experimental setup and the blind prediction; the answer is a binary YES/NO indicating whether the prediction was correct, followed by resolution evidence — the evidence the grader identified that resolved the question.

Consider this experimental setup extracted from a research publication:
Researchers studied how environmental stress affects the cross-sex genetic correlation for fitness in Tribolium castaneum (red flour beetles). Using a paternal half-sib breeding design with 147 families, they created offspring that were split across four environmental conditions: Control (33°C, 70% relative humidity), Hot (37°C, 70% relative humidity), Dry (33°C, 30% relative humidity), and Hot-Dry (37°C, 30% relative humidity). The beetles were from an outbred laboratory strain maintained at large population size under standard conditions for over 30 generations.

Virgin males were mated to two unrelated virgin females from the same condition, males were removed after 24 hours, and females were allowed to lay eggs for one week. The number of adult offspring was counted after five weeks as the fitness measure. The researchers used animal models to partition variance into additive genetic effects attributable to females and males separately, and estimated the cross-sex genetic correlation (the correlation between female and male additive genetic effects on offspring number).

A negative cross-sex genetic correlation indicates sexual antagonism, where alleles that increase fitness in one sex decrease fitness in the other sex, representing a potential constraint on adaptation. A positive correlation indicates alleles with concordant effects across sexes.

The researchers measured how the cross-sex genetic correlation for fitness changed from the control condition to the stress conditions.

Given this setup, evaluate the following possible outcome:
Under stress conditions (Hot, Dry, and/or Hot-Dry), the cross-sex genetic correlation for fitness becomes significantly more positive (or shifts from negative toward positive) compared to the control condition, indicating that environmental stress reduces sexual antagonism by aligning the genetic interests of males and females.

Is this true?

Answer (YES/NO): NO